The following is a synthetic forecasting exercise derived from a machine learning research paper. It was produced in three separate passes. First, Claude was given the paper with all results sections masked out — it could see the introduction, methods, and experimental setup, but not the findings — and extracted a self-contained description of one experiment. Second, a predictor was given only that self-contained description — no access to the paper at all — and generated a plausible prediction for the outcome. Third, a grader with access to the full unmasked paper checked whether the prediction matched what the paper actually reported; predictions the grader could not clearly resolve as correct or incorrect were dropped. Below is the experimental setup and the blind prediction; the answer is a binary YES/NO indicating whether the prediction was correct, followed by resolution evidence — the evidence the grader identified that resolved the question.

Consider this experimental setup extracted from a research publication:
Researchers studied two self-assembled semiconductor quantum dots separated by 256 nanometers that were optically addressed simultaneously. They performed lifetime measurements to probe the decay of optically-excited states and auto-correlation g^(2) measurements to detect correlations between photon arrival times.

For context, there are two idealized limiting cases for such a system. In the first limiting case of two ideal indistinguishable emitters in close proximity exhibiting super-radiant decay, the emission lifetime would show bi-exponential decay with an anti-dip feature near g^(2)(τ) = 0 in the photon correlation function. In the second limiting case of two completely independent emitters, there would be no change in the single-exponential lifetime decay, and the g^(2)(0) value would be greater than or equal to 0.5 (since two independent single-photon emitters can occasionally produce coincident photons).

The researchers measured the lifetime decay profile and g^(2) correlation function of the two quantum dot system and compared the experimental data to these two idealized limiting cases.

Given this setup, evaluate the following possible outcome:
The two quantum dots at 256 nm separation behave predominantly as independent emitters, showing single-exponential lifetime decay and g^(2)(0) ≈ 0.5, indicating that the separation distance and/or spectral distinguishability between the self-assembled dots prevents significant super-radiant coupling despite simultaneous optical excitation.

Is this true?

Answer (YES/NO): NO